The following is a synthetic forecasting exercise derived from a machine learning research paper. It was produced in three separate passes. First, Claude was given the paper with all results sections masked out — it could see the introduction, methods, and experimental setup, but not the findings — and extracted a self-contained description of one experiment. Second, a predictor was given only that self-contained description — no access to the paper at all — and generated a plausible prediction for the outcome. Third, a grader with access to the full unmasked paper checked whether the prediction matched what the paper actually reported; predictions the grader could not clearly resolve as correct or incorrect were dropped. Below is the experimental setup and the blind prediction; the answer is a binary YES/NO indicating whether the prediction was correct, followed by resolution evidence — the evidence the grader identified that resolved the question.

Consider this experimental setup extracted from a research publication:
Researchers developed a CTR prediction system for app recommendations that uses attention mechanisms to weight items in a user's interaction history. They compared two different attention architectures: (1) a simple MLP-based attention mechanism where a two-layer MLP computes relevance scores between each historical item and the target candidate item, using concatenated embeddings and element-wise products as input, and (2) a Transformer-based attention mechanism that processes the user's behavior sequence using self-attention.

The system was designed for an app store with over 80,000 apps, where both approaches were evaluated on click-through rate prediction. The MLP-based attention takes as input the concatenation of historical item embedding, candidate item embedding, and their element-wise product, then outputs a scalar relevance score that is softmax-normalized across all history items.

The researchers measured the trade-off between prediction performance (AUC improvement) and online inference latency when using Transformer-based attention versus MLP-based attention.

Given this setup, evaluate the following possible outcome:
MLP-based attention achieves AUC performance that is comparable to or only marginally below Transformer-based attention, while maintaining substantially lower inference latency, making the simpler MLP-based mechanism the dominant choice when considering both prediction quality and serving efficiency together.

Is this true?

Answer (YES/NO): YES